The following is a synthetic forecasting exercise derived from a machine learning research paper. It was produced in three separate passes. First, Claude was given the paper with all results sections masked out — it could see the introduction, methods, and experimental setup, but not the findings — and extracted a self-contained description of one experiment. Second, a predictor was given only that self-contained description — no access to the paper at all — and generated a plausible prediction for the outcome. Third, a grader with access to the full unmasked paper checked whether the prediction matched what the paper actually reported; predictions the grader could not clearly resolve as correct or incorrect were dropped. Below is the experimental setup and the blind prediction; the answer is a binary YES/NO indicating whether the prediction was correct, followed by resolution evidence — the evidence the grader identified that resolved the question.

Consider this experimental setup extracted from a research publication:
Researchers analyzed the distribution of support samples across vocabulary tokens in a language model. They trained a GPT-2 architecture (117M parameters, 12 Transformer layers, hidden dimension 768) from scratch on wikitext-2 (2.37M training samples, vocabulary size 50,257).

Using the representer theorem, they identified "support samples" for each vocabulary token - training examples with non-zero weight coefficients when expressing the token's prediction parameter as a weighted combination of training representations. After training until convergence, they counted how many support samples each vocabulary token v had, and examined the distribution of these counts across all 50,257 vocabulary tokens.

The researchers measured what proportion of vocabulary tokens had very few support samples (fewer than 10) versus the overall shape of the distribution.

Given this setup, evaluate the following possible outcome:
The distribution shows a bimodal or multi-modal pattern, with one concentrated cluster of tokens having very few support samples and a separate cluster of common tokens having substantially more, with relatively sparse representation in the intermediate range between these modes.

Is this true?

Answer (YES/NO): NO